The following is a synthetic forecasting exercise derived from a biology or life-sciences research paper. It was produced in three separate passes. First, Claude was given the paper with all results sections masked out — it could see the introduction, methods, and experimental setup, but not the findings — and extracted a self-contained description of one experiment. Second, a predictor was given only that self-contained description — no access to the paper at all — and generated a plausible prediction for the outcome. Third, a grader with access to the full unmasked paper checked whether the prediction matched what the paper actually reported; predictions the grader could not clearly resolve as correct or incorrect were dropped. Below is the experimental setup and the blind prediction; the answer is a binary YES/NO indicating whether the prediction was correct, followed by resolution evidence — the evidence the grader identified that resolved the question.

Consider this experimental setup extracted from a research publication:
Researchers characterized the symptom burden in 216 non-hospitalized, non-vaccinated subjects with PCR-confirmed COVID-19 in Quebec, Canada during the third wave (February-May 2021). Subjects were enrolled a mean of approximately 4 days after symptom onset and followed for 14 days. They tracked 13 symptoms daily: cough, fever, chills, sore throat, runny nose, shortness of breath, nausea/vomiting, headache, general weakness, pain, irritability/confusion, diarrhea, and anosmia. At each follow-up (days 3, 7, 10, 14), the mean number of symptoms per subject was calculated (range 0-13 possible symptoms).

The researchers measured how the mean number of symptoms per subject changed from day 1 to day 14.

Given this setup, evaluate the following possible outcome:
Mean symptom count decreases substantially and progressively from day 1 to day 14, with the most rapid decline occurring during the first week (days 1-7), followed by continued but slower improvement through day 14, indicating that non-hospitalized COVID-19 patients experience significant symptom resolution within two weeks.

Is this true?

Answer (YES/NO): NO